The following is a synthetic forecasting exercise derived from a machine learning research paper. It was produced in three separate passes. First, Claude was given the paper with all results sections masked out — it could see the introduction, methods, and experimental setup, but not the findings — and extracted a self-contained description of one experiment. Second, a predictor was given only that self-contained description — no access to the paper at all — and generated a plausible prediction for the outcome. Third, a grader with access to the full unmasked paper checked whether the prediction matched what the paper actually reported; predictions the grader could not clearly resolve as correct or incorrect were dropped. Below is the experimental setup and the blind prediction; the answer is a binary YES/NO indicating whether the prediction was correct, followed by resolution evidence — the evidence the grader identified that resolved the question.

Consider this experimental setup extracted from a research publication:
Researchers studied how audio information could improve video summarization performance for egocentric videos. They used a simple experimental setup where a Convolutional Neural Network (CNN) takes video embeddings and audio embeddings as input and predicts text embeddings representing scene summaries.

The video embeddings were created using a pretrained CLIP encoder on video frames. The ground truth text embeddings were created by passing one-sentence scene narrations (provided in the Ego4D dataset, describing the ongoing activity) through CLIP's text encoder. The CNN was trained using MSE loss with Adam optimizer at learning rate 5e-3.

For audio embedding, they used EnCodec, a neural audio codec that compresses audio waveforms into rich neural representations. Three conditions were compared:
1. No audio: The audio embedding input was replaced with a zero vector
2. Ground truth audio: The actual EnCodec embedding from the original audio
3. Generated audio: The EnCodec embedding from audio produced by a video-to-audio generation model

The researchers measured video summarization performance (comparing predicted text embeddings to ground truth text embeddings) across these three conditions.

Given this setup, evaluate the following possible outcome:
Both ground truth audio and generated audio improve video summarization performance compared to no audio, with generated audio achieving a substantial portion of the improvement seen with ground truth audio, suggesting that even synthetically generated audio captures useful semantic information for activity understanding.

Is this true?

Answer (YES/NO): YES